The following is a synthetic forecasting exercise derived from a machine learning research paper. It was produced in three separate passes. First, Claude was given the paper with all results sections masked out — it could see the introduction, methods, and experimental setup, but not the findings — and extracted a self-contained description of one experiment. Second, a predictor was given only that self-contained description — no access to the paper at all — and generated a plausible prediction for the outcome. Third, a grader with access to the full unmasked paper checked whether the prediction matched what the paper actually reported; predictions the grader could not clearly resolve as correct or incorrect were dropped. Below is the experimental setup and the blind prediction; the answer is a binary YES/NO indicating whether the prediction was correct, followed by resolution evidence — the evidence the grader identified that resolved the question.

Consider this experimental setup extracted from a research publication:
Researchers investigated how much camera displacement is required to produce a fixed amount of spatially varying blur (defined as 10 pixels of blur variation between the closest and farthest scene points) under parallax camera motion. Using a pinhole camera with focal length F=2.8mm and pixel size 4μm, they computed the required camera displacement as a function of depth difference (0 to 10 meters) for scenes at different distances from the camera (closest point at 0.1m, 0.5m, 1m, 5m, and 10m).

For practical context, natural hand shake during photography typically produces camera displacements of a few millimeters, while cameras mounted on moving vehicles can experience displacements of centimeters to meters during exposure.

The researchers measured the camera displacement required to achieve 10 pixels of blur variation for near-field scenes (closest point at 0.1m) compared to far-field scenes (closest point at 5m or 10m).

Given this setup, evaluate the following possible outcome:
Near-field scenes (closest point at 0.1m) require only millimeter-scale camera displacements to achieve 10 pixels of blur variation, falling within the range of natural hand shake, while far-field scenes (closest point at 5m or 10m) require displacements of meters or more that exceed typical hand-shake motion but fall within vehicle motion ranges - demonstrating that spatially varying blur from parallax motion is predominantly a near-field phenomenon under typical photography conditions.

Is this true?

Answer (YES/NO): NO